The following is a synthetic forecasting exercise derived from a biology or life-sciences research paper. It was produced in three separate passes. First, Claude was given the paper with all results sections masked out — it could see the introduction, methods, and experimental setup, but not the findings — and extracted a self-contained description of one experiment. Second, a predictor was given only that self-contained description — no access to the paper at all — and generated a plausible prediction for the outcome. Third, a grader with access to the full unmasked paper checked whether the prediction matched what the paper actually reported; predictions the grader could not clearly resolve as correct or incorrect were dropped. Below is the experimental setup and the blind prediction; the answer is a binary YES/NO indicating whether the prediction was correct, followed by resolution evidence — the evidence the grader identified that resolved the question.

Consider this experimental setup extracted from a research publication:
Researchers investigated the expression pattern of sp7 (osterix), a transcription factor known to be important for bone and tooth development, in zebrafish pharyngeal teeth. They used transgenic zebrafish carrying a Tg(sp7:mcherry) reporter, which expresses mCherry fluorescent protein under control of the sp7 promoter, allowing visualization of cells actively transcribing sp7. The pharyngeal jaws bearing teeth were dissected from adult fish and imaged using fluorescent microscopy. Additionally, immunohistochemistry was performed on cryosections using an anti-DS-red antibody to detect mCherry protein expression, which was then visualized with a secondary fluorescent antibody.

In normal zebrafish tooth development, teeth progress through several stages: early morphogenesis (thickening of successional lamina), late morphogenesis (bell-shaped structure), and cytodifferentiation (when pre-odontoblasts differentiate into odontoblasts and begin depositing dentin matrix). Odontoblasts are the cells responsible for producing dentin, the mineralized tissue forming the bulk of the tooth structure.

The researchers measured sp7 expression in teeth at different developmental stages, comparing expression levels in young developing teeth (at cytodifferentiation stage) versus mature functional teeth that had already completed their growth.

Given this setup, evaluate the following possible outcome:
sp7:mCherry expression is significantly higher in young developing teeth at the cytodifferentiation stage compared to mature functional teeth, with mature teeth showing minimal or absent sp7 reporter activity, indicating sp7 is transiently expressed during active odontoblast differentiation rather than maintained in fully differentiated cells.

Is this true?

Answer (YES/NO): YES